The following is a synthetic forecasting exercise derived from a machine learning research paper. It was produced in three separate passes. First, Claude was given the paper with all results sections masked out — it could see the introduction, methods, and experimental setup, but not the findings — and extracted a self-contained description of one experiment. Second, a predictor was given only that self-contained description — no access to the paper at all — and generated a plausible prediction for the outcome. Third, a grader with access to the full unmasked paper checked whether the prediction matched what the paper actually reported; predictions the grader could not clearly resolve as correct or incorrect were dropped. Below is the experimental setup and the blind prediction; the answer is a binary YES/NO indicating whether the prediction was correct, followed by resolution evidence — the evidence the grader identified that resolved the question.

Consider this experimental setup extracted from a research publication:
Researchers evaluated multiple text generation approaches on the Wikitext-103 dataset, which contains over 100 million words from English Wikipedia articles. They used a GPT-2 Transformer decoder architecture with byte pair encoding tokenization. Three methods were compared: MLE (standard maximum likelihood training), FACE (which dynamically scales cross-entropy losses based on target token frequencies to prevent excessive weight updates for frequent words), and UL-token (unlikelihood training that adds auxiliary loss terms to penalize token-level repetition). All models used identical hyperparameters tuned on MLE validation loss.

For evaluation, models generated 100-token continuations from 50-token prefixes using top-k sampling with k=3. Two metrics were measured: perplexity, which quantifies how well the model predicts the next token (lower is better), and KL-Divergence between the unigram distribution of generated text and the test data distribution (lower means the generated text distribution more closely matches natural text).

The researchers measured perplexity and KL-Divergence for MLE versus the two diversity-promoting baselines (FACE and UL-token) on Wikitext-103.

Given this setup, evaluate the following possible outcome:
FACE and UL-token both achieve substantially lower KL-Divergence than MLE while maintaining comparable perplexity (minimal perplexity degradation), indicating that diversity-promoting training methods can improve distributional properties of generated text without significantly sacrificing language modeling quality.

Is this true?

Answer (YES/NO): NO